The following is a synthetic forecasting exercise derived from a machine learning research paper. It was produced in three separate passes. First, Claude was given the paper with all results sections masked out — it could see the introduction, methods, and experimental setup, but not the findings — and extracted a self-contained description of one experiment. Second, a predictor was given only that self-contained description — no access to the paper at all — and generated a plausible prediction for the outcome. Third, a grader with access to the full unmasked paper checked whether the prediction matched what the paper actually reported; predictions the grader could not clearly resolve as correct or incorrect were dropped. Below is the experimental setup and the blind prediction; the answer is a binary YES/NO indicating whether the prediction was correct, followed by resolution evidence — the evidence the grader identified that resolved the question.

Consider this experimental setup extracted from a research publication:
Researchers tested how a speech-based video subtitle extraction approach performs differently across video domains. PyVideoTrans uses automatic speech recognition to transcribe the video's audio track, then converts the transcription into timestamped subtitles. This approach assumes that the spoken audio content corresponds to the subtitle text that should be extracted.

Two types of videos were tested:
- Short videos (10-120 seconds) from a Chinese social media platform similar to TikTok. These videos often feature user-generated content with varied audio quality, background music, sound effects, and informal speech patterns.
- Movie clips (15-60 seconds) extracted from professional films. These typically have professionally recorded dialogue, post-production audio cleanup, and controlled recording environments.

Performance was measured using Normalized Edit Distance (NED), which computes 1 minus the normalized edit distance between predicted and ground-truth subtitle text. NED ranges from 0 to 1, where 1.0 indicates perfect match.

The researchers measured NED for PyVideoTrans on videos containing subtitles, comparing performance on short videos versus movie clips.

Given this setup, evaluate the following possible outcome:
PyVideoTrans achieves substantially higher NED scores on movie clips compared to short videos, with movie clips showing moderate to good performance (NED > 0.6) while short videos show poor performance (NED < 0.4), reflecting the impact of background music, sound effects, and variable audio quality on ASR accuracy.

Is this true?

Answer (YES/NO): NO